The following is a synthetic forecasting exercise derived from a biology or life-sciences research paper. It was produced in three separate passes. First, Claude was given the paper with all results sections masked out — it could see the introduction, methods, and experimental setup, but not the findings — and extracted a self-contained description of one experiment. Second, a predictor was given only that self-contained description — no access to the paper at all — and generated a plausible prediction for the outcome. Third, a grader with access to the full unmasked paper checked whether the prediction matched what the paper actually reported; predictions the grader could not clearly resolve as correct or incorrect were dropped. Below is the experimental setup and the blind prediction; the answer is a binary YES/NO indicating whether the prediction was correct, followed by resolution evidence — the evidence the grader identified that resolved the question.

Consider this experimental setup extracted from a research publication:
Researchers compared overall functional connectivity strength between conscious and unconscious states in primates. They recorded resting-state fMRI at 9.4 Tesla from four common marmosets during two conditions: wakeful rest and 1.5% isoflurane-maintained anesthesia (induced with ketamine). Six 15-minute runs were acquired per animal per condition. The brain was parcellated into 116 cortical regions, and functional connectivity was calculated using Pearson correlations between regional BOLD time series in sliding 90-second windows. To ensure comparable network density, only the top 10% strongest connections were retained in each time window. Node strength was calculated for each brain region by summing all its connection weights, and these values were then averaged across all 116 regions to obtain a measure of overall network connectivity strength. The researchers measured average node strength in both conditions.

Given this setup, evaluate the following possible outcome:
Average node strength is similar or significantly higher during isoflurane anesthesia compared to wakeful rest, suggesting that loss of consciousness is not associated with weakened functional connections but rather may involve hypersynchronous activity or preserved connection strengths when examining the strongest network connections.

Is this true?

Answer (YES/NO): NO